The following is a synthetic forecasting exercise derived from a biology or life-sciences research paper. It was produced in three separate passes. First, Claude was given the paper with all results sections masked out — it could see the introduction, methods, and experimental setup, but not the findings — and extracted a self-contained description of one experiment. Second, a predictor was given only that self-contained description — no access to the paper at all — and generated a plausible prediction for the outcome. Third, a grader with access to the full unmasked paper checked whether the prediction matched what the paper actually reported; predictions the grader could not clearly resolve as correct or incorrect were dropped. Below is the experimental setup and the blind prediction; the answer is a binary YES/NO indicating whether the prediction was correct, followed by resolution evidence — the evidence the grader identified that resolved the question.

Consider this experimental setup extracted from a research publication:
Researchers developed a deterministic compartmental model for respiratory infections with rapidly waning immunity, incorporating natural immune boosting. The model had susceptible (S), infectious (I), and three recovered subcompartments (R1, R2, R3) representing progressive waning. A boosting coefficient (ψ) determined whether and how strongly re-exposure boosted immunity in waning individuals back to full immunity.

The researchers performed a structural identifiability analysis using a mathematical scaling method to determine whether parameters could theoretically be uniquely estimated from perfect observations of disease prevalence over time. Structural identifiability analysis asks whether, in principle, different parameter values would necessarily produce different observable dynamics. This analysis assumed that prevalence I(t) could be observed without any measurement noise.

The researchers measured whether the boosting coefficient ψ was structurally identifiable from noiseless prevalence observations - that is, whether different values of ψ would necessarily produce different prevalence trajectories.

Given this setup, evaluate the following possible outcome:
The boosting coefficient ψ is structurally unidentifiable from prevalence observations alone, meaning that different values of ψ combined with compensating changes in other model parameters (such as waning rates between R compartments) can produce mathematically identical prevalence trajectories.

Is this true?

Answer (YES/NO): YES